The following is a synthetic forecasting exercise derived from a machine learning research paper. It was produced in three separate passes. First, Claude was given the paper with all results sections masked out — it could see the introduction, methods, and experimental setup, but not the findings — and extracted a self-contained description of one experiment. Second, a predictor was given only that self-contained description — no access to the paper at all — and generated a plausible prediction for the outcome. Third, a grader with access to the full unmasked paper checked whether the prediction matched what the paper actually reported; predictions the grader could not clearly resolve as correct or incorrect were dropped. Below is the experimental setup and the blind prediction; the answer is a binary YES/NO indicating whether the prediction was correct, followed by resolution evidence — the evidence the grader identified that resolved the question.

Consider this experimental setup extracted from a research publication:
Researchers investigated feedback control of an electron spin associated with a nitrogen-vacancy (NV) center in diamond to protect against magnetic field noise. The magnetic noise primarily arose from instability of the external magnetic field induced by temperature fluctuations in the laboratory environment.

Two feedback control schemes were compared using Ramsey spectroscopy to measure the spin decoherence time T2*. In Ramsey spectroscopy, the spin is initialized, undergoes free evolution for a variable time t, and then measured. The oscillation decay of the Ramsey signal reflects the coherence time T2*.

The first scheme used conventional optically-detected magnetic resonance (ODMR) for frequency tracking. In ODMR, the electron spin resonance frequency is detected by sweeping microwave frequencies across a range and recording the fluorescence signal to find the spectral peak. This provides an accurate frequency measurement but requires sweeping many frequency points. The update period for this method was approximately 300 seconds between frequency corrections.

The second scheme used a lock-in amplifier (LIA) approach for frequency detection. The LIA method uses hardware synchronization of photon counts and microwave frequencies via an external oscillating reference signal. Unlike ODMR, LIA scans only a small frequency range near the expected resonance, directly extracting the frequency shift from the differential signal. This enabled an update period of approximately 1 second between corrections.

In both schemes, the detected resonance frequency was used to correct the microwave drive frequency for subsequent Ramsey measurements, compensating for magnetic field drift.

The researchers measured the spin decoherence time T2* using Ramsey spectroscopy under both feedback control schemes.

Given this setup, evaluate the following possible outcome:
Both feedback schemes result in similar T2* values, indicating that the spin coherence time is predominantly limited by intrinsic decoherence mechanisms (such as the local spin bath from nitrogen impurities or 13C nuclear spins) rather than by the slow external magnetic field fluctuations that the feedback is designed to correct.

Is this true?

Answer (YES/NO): NO